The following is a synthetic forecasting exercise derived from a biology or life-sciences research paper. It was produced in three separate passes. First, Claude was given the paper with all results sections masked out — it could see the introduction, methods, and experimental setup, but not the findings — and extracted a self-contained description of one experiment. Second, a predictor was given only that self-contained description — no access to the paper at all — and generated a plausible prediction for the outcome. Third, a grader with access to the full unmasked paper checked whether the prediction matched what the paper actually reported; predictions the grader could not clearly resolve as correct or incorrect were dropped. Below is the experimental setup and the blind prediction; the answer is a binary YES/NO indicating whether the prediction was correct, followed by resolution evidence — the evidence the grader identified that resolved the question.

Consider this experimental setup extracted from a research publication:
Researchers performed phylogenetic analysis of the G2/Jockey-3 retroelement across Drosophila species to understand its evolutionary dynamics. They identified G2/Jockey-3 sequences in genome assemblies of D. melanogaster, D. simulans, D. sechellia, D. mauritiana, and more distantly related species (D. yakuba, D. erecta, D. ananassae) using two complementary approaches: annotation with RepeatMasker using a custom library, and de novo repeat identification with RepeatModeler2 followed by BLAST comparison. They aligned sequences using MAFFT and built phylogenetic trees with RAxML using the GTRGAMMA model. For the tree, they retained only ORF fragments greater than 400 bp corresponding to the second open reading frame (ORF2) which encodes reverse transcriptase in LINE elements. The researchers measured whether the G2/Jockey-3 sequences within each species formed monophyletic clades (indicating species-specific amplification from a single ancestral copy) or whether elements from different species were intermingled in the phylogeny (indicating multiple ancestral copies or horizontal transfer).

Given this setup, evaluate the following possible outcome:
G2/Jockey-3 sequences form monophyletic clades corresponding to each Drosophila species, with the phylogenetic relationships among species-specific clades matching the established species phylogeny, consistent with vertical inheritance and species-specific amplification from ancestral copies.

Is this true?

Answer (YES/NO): NO